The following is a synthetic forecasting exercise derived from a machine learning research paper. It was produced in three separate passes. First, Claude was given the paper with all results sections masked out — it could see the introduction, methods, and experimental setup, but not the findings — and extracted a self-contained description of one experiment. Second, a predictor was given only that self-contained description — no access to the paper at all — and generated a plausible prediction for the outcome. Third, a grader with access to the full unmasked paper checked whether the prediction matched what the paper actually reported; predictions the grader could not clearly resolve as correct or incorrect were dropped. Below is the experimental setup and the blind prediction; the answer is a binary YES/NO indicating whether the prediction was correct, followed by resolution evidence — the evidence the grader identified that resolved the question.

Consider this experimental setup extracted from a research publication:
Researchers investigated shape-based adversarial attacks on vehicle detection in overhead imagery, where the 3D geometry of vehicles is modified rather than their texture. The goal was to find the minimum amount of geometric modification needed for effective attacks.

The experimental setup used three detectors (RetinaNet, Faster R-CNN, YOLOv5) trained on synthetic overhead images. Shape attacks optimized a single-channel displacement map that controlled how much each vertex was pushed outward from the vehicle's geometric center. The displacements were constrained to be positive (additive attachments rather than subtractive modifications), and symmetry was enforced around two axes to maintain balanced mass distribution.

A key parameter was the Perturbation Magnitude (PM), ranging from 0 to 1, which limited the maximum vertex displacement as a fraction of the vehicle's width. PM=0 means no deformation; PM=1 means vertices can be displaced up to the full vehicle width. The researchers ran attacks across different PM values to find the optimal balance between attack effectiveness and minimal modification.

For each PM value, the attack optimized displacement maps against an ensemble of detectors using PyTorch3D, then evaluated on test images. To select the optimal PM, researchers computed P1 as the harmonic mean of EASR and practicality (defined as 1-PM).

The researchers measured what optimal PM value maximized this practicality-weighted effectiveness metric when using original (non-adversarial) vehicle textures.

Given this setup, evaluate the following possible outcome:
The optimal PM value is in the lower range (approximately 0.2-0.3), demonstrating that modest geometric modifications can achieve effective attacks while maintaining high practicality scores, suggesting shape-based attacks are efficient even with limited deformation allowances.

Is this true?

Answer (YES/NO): NO